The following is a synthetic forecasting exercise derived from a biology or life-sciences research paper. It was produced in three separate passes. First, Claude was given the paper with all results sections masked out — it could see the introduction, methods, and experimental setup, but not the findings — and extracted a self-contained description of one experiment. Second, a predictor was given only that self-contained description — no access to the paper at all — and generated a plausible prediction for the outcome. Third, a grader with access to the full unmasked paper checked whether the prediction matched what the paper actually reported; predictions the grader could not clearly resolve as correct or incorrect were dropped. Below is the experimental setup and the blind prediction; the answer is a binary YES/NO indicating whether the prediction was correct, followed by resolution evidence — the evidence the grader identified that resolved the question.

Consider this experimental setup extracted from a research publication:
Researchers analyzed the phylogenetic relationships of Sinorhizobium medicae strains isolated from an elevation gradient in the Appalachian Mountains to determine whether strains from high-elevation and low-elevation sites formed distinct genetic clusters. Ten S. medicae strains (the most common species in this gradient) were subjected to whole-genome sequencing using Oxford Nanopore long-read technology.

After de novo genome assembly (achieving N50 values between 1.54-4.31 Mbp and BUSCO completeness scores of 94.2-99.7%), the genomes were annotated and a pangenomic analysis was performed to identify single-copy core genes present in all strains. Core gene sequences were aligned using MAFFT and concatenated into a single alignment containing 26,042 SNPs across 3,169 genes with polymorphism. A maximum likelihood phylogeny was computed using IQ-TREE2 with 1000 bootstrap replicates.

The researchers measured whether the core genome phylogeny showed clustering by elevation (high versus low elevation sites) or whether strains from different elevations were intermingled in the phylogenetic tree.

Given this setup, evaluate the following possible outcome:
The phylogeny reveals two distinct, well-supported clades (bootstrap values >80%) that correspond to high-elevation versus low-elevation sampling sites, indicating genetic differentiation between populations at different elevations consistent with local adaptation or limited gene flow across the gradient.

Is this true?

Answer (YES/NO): NO